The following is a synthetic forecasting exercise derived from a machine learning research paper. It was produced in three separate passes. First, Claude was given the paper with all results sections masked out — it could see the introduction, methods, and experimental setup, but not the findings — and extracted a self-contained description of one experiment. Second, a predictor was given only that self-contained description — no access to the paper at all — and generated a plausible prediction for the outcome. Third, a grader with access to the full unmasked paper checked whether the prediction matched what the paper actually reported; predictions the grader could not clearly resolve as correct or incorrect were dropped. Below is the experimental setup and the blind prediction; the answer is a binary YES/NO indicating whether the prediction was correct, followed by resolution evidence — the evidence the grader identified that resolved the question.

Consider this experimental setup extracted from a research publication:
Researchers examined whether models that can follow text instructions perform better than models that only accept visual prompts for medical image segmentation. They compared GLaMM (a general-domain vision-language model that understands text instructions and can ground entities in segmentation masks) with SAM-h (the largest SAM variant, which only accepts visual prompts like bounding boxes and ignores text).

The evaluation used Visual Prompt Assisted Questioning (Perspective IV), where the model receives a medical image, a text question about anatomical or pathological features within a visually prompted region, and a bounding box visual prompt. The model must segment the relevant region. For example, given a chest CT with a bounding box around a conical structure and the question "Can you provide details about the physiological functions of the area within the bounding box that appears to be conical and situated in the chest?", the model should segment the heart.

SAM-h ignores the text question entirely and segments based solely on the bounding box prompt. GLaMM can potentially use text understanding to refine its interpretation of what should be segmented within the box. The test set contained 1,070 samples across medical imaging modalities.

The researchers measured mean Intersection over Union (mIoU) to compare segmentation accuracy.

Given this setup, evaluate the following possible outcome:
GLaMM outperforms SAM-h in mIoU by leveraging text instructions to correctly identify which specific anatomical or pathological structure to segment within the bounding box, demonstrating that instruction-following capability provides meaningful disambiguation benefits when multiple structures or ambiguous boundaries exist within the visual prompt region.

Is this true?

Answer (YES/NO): NO